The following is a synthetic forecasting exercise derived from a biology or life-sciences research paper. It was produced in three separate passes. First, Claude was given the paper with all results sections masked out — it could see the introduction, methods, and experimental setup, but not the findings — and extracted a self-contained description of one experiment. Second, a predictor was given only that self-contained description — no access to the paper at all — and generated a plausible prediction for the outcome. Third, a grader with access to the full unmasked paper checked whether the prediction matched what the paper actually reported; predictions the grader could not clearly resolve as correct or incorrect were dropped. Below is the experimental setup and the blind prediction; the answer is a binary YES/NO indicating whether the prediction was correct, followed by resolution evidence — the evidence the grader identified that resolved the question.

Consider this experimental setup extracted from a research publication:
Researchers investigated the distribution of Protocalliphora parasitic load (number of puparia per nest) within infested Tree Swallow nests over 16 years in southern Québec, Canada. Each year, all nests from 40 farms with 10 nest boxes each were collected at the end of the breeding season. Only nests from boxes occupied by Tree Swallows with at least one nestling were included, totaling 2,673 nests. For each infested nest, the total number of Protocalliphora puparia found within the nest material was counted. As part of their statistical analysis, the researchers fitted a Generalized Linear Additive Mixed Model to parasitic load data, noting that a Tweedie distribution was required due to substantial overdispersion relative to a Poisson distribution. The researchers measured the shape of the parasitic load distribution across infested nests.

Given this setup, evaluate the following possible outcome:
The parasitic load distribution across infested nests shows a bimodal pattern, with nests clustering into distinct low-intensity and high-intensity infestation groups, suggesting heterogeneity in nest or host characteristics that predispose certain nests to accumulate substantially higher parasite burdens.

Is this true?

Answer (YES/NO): NO